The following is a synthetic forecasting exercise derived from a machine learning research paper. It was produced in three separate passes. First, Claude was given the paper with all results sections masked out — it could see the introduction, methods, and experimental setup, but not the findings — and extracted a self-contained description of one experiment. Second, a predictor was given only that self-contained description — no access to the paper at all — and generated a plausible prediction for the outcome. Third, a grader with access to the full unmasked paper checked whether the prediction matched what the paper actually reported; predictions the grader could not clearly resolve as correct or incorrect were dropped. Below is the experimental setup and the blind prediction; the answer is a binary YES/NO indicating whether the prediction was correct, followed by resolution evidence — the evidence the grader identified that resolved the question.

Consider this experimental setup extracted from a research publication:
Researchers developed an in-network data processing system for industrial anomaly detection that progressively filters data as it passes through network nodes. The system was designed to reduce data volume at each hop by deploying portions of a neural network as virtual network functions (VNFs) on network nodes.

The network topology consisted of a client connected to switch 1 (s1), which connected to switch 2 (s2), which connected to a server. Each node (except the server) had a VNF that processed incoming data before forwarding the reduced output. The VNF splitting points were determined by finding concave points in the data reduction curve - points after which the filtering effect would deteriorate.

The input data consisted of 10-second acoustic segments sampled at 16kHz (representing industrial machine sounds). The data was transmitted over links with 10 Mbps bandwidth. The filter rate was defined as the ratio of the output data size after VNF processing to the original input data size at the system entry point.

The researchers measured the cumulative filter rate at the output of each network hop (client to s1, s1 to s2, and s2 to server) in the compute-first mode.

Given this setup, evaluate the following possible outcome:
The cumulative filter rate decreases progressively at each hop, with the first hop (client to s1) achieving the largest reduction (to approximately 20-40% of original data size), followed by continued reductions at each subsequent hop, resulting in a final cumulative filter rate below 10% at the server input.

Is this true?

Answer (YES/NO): YES